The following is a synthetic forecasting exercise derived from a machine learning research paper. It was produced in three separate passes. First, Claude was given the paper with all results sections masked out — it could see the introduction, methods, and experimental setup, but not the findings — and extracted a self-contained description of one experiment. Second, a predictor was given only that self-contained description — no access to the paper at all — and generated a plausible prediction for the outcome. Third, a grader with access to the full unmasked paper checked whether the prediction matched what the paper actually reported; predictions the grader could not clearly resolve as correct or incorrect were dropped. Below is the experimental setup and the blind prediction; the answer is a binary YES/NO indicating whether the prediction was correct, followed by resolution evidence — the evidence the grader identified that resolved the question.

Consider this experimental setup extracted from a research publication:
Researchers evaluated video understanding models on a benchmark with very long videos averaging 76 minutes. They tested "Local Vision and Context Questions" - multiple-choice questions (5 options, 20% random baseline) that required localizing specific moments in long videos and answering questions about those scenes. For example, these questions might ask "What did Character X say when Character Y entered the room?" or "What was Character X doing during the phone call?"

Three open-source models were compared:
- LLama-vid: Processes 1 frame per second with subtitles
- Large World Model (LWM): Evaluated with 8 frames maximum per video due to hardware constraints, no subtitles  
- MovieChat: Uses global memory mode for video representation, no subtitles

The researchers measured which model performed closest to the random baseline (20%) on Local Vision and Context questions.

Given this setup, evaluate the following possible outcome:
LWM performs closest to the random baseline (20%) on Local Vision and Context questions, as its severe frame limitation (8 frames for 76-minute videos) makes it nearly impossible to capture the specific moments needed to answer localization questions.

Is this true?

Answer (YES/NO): YES